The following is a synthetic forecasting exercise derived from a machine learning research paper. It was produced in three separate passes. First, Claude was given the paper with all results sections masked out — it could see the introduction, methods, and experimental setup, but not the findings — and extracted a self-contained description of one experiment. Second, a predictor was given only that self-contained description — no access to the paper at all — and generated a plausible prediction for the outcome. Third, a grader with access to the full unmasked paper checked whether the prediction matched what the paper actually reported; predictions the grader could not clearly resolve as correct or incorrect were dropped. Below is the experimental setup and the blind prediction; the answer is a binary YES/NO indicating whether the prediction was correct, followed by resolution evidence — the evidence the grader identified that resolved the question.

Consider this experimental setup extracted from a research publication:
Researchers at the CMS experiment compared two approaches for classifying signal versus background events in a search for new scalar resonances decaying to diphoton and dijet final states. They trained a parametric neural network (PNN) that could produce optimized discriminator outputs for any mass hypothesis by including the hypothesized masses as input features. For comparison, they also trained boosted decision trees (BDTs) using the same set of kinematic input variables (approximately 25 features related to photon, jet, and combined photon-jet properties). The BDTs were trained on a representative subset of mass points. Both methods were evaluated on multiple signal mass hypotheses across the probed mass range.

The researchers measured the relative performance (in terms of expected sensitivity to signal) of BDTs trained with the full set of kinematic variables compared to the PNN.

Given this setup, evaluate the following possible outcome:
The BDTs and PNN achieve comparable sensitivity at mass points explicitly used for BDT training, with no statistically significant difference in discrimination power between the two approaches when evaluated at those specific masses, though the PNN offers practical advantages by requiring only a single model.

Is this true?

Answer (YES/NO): NO